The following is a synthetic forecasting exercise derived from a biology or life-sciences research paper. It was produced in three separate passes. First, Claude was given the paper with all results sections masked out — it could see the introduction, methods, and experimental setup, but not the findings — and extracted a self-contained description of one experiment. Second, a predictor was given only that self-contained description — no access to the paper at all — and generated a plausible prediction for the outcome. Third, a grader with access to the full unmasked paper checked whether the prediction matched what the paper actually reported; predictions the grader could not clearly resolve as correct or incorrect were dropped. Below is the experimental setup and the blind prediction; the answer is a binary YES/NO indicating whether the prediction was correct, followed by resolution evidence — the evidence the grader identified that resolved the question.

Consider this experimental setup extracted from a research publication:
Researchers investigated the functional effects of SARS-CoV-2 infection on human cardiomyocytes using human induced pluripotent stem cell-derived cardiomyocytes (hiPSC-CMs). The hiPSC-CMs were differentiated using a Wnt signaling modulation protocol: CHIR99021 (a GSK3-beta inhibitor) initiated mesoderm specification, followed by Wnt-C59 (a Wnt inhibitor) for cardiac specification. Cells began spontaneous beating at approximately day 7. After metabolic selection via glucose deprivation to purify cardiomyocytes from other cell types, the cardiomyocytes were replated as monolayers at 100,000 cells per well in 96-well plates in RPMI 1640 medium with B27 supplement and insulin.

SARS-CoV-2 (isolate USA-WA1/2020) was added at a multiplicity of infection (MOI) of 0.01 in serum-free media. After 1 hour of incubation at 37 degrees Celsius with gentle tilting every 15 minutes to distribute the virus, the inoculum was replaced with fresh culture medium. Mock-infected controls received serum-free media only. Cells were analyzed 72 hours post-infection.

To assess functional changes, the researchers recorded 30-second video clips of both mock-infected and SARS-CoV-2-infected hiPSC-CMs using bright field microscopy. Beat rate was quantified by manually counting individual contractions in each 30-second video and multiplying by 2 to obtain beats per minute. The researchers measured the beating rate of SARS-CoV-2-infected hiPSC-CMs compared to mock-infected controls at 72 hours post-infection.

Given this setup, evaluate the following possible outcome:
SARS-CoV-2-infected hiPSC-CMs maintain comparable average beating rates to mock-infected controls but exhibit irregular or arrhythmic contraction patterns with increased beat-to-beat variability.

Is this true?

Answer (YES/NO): NO